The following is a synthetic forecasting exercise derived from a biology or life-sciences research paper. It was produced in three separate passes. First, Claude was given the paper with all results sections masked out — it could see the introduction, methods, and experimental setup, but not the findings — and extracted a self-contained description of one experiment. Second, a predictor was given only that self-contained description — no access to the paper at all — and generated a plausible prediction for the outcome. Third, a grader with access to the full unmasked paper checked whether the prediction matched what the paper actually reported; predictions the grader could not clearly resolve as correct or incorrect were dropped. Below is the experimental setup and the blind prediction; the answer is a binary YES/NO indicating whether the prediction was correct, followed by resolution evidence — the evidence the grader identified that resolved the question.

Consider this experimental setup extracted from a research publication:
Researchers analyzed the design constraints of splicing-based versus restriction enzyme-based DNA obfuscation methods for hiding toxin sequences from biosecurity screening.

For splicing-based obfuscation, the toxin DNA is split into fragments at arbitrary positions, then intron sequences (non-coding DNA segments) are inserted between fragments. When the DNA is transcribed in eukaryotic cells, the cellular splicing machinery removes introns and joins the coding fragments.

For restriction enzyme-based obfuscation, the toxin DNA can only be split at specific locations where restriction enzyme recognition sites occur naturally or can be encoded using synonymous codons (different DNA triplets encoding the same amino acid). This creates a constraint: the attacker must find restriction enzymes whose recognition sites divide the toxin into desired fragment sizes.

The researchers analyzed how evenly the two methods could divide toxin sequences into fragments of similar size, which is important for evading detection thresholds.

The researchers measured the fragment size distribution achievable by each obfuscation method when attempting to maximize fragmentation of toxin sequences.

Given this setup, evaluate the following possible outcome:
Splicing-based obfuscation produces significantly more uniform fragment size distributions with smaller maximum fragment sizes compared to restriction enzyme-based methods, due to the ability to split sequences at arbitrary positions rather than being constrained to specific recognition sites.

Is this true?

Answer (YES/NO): YES